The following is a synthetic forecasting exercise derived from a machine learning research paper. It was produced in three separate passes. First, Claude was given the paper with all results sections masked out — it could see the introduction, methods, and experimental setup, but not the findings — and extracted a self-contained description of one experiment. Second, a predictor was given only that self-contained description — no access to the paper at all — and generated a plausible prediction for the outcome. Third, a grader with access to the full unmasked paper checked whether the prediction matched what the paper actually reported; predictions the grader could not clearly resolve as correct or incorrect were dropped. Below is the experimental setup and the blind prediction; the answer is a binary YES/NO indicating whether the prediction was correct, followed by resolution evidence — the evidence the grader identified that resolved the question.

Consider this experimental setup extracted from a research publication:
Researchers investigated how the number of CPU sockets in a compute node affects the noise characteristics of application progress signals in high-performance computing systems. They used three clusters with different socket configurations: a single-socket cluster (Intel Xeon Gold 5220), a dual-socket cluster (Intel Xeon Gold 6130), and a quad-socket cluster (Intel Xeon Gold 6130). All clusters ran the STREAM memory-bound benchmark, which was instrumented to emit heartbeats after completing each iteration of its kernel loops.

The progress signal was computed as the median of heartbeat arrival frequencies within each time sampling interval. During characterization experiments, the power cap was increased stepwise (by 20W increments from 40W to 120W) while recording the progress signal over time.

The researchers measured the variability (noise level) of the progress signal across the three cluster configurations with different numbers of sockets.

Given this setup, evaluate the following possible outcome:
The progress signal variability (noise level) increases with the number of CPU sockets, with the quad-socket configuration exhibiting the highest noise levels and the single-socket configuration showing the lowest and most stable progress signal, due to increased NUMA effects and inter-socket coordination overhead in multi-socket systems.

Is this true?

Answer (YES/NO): YES